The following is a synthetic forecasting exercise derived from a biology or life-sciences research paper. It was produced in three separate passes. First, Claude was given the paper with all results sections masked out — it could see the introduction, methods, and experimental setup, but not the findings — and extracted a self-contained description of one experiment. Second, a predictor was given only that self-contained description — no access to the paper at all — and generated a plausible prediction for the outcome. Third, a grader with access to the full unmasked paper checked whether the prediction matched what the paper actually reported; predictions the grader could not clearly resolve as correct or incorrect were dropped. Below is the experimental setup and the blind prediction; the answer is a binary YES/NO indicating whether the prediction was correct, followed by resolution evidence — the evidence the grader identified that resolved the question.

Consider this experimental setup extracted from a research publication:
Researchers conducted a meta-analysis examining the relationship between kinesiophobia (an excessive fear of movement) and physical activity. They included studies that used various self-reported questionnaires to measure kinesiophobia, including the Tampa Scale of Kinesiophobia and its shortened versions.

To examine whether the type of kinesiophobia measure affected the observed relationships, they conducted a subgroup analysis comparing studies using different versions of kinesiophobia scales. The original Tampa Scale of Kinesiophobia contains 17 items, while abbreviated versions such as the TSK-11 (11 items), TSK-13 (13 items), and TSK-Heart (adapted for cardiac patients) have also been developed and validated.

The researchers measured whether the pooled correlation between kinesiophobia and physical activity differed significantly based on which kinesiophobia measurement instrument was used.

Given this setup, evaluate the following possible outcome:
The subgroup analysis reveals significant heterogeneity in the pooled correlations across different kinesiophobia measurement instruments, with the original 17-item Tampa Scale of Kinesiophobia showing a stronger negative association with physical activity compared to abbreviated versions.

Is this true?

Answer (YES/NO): NO